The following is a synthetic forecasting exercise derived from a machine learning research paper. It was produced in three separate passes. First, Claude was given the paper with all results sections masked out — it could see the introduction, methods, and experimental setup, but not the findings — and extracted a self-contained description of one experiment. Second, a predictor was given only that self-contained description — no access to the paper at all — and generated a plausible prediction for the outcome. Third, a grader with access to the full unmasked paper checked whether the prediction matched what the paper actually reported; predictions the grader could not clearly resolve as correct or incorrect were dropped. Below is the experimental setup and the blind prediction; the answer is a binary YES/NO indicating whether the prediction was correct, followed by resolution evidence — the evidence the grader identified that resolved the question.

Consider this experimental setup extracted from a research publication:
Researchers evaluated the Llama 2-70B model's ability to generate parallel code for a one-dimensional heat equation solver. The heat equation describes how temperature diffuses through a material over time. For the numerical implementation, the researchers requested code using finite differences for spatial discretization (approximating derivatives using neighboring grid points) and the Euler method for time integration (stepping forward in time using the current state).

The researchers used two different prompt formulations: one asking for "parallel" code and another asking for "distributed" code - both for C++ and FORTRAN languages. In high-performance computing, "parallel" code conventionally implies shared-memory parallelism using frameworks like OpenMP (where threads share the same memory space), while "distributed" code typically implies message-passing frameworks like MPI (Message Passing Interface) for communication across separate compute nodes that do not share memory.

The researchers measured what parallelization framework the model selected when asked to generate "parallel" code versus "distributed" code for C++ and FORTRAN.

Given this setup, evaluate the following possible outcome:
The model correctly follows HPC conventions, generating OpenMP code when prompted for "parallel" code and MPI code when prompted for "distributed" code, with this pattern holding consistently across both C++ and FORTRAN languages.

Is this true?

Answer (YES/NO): NO